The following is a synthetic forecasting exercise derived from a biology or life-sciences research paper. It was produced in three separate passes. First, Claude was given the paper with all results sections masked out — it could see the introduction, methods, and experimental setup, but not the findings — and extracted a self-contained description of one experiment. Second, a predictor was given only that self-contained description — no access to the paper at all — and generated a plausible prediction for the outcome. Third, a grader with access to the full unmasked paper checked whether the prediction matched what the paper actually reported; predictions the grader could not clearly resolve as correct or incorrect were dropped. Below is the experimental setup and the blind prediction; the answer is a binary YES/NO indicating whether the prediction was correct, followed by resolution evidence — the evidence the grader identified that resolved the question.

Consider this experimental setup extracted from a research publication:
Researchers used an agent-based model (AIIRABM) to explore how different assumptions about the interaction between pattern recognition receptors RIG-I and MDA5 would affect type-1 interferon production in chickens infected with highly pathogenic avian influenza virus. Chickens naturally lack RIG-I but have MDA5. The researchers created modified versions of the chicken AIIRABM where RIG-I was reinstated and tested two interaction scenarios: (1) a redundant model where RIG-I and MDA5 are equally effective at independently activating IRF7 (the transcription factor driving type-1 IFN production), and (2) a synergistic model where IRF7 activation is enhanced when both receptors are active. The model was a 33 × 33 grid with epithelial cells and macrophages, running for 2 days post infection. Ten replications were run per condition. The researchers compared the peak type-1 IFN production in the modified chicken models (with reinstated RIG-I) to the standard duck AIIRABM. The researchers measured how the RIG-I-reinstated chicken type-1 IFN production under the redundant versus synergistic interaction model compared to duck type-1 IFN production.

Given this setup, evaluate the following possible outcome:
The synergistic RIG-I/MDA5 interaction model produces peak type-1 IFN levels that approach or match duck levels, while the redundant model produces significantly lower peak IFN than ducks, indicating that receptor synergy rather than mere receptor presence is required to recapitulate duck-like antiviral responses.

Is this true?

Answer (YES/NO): NO